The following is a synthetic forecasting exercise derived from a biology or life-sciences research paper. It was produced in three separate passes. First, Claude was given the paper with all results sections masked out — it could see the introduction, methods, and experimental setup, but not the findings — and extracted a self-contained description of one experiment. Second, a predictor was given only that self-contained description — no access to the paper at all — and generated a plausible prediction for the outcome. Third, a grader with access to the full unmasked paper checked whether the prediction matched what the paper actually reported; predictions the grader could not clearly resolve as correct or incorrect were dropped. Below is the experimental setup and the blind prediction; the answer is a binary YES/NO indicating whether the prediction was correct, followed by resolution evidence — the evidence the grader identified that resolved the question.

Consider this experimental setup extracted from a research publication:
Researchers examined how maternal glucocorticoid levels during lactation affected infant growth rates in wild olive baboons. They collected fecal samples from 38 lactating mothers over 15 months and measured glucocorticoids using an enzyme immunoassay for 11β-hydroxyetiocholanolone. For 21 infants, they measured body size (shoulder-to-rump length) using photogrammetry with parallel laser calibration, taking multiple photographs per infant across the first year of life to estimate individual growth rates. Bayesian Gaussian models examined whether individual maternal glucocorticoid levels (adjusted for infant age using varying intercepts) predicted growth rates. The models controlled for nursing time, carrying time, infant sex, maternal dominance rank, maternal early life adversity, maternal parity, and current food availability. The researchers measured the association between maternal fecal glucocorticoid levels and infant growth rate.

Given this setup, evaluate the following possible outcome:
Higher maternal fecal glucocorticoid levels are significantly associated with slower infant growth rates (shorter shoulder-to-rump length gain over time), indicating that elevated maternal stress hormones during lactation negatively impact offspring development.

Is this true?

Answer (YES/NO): NO